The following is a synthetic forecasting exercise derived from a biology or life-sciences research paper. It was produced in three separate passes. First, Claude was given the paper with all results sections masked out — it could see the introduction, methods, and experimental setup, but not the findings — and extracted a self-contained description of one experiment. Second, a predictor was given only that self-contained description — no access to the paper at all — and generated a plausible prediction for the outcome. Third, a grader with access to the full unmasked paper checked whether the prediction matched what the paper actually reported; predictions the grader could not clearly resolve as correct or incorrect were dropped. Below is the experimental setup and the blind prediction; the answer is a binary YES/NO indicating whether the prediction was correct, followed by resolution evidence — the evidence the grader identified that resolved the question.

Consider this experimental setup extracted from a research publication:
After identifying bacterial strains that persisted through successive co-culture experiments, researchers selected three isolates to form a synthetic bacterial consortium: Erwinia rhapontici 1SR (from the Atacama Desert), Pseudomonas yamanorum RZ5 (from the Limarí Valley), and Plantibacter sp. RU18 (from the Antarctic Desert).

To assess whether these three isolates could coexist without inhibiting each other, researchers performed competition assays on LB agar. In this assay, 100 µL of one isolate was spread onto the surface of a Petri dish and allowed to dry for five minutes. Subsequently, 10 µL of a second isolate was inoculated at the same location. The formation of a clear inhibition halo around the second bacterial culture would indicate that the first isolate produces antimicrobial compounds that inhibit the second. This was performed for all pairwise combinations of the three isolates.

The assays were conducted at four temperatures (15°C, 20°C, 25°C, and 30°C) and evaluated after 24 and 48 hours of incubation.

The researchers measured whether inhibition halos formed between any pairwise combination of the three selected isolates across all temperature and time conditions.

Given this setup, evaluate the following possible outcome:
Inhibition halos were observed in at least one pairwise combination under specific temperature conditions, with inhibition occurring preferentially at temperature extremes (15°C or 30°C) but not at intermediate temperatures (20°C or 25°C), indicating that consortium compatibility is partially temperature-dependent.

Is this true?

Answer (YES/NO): NO